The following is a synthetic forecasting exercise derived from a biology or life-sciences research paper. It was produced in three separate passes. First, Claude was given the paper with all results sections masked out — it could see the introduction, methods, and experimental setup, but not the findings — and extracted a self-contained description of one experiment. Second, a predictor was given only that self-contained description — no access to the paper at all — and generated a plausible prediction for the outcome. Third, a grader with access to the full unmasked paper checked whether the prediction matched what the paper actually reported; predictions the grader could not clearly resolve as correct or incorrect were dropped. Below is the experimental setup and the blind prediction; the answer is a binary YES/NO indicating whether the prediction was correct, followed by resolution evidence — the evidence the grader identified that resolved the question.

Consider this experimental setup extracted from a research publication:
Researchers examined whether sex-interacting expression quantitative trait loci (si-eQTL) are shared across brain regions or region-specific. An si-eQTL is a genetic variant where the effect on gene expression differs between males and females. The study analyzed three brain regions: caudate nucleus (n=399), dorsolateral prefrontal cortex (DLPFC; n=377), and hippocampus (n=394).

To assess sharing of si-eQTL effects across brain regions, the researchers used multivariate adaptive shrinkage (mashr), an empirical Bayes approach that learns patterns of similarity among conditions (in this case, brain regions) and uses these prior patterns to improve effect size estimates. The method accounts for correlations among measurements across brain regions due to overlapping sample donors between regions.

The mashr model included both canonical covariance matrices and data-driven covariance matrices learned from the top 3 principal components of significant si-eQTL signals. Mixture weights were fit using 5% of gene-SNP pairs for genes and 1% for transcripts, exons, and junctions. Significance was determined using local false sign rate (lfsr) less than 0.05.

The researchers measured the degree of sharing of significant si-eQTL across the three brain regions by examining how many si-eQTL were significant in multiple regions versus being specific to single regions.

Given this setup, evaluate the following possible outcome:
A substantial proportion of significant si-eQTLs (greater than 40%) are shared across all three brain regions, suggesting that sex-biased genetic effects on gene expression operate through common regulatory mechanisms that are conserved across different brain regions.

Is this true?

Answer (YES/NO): YES